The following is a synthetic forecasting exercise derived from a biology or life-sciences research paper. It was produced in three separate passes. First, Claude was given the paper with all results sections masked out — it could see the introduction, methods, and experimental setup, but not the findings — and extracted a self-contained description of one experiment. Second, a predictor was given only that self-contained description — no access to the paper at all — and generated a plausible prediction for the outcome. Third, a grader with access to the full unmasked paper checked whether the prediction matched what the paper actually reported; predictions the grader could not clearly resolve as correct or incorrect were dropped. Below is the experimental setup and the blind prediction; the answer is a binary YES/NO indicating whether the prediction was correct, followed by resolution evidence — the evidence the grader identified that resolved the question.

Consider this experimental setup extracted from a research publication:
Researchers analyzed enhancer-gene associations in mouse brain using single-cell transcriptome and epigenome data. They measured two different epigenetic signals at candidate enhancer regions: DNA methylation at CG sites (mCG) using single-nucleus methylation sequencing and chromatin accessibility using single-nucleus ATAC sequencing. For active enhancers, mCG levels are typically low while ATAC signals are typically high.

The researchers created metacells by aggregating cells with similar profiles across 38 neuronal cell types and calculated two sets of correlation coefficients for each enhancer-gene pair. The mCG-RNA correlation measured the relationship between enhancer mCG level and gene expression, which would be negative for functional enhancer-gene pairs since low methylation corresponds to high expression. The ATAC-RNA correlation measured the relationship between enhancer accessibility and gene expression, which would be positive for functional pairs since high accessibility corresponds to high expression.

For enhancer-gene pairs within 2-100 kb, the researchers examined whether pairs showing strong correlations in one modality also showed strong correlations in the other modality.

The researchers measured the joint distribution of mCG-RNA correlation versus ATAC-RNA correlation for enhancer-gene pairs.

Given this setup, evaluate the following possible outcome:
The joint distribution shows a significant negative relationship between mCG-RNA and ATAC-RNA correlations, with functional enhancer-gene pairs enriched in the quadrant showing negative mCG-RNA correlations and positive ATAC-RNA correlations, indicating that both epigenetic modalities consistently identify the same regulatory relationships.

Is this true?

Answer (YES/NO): YES